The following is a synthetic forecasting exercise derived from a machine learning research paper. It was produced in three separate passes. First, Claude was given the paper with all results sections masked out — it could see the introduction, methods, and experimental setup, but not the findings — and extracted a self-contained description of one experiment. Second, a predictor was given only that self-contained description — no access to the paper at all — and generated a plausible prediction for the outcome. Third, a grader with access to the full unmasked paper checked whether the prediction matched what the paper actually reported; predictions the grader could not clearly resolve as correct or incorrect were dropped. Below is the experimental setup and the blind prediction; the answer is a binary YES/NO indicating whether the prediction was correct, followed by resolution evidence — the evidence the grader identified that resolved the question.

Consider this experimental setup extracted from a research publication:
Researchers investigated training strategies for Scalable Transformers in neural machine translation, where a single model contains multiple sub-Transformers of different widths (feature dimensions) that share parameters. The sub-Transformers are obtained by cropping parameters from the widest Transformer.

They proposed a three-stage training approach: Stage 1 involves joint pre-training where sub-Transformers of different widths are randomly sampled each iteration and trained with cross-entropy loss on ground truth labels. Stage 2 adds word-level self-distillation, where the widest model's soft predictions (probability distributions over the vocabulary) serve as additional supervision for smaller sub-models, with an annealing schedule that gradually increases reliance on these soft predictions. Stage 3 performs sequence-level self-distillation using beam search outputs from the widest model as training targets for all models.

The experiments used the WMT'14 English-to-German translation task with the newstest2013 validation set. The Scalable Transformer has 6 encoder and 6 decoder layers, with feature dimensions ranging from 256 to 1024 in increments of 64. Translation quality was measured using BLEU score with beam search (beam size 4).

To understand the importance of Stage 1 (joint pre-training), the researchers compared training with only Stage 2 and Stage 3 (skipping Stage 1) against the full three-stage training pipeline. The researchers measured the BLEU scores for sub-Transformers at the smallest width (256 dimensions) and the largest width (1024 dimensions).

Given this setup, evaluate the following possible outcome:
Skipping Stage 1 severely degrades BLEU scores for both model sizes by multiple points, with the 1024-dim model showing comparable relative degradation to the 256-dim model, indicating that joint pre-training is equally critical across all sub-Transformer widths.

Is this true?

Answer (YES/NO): NO